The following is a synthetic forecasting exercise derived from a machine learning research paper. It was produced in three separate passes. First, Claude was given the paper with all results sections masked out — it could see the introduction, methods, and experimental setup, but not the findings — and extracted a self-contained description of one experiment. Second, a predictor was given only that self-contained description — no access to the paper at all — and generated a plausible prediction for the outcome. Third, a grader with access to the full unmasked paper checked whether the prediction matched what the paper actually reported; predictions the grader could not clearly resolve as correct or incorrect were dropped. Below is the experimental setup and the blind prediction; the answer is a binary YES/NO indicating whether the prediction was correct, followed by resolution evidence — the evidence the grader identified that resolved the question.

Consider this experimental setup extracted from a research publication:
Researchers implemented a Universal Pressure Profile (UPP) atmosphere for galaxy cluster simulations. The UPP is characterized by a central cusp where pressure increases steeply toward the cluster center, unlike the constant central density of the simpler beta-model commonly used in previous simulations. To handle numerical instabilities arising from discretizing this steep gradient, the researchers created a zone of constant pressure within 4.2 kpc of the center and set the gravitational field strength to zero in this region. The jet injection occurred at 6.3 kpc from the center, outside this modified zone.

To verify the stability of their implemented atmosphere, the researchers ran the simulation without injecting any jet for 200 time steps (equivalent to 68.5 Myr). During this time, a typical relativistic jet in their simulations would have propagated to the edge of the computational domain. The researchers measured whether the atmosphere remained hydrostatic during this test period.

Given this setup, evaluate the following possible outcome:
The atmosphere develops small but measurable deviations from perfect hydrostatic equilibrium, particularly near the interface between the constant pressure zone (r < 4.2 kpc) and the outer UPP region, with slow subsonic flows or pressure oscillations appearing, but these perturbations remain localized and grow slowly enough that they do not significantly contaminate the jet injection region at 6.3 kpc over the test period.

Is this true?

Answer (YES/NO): YES